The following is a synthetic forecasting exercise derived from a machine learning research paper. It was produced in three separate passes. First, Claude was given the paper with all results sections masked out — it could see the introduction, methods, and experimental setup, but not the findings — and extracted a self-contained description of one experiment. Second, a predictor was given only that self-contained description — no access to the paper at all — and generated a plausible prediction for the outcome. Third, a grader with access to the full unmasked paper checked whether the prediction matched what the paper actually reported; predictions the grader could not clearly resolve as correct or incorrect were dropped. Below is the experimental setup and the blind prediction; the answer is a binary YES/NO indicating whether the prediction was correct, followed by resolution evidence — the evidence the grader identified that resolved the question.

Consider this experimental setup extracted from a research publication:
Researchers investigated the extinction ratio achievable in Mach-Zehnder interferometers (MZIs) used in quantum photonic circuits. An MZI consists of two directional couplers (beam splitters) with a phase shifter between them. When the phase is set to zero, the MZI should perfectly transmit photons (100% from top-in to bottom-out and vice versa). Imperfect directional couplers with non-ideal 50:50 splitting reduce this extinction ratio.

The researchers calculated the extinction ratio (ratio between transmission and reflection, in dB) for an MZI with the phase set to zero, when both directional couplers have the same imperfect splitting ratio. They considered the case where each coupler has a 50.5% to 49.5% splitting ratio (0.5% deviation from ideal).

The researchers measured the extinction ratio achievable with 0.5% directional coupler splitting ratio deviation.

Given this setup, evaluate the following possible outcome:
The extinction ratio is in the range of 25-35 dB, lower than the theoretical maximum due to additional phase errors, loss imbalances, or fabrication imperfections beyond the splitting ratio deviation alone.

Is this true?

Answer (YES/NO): NO